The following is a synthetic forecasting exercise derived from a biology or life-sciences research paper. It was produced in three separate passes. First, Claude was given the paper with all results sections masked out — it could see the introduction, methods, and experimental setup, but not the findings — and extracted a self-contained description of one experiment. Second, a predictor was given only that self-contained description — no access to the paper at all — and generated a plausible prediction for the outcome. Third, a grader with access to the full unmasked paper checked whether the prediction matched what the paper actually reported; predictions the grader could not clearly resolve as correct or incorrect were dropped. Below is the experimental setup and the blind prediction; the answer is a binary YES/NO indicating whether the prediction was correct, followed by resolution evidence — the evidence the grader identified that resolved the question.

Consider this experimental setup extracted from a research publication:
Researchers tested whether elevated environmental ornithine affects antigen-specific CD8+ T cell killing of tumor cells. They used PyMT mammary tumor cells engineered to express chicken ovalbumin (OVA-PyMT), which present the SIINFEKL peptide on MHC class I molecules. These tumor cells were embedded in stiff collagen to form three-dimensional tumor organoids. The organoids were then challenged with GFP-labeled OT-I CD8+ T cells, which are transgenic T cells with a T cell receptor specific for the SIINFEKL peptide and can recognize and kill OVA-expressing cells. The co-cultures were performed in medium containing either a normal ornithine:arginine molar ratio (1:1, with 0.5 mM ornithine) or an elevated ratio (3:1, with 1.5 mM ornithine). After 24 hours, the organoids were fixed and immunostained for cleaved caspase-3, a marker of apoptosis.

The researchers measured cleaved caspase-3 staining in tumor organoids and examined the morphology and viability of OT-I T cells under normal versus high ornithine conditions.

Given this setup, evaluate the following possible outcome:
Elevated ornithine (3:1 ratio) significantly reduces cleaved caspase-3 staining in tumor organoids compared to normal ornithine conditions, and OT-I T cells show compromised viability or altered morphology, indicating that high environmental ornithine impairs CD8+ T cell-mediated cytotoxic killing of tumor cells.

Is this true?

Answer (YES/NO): YES